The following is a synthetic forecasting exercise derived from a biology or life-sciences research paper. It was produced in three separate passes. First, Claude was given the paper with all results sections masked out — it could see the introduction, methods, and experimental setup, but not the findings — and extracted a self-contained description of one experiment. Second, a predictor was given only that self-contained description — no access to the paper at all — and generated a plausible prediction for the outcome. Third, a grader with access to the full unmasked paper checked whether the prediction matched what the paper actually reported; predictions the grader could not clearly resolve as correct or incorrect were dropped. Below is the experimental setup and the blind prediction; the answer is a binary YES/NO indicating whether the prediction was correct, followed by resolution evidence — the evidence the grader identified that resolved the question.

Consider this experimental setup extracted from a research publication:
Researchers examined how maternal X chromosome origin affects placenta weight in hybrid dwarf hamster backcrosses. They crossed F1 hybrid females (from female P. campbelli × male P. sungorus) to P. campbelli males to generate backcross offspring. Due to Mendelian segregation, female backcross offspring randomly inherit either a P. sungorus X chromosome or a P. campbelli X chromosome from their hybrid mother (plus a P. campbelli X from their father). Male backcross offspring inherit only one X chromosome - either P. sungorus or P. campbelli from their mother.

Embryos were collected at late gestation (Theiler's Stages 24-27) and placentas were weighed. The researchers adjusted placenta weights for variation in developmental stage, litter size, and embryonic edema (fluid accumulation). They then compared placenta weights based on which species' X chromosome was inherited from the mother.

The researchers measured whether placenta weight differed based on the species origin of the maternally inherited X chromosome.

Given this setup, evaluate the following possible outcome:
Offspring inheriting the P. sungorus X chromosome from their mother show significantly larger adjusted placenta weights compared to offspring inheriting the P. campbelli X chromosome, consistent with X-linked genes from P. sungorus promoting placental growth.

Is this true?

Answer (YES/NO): YES